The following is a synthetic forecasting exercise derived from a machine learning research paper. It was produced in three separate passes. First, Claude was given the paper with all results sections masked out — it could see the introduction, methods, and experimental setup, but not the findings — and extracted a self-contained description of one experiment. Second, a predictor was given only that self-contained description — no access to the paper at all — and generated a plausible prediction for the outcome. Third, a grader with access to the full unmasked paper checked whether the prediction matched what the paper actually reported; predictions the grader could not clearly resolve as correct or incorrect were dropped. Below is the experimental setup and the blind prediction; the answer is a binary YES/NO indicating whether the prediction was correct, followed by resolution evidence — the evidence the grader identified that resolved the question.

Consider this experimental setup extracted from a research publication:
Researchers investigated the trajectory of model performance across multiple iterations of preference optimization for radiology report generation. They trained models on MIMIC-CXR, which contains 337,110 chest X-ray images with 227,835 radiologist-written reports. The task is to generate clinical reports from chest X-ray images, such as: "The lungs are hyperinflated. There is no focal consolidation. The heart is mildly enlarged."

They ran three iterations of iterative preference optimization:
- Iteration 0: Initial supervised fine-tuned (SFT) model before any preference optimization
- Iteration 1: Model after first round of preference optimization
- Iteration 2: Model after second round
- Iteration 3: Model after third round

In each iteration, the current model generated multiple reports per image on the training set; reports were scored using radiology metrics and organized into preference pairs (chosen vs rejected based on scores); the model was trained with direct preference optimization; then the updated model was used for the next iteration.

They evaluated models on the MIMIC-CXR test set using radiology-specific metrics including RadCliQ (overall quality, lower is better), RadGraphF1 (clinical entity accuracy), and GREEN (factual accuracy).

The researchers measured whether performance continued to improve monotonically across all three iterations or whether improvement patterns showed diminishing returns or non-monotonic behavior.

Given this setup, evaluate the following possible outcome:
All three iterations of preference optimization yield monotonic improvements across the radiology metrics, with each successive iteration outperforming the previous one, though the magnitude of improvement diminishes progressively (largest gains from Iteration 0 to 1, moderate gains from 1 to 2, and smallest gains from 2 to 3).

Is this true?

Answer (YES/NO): YES